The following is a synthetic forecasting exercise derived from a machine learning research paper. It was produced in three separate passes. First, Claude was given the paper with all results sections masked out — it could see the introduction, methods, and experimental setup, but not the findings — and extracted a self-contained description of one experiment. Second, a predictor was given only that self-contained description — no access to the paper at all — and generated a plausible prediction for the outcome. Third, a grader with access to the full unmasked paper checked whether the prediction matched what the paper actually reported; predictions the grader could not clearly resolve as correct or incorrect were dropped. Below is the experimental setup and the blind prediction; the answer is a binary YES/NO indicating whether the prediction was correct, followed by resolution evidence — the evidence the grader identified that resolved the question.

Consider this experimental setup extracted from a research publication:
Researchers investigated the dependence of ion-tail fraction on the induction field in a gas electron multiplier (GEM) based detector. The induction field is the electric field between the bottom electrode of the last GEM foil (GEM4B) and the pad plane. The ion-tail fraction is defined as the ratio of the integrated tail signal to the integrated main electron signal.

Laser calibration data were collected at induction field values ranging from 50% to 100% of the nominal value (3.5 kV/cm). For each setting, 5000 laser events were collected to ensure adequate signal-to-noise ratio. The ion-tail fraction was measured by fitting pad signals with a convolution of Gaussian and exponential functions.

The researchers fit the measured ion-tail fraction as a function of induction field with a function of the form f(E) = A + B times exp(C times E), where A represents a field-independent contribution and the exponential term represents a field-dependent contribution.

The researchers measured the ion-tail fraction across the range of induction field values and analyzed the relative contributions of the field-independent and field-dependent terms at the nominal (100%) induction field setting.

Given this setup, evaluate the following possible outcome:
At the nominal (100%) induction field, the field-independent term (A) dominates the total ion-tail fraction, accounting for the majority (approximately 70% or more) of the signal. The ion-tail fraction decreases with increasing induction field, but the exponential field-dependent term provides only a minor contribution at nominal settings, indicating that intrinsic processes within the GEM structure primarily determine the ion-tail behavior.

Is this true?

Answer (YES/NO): NO